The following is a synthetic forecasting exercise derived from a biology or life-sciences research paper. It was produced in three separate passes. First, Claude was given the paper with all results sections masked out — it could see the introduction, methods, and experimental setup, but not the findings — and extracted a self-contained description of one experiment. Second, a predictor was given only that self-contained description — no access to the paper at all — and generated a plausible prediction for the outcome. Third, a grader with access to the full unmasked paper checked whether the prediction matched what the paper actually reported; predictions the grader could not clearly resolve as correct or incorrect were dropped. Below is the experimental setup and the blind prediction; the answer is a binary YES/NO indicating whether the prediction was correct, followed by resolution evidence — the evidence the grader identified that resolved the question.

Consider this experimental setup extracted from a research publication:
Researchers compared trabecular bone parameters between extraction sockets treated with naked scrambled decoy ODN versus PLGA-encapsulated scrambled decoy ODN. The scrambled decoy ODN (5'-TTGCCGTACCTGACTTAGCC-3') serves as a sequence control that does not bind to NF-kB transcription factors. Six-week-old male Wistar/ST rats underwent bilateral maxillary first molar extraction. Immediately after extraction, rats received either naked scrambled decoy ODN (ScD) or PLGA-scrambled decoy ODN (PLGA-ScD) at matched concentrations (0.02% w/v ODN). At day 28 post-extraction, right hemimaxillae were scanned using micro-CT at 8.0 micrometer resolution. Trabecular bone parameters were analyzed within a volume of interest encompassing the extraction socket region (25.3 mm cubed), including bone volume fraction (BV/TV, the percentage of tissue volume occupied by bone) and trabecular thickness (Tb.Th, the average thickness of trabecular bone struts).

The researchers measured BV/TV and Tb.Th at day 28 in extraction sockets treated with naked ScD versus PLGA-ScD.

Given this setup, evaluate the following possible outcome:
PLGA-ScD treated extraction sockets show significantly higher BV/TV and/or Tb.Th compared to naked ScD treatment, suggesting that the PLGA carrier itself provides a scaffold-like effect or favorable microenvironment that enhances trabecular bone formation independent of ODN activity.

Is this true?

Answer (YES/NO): NO